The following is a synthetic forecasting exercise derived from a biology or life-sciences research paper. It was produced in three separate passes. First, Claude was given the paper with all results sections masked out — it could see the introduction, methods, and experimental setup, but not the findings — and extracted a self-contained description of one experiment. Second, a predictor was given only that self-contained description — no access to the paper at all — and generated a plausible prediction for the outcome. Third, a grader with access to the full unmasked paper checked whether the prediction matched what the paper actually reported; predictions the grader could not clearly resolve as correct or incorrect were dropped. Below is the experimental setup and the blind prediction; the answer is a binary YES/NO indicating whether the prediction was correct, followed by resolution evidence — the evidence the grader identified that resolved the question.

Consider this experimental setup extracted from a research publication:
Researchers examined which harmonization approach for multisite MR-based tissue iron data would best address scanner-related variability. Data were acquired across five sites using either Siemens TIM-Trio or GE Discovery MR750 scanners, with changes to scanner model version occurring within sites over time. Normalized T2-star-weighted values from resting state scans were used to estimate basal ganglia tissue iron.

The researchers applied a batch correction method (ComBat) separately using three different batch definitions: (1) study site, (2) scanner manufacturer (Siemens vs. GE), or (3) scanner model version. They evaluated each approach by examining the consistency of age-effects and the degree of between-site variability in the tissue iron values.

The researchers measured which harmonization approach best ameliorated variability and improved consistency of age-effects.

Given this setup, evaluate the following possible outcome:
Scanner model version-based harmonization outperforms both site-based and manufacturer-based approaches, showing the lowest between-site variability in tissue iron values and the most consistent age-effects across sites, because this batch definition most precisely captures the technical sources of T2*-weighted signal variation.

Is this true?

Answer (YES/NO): YES